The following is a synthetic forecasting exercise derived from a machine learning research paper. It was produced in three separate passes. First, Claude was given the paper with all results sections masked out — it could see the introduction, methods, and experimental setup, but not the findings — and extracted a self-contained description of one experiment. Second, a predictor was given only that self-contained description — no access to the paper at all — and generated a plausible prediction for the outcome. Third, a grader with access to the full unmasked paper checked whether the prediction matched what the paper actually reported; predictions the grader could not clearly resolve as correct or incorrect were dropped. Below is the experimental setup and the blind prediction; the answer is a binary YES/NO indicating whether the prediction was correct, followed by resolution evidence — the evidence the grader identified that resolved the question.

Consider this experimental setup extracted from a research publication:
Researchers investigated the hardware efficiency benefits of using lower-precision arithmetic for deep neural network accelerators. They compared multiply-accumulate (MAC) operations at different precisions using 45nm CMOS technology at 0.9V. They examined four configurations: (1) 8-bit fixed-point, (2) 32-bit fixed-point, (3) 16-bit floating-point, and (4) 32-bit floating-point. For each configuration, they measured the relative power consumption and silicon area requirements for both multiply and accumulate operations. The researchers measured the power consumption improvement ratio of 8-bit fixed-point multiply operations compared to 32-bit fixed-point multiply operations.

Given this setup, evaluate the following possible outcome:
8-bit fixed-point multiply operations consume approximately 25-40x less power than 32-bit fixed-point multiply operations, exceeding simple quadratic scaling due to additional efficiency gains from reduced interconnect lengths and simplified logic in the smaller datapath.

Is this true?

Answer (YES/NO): NO